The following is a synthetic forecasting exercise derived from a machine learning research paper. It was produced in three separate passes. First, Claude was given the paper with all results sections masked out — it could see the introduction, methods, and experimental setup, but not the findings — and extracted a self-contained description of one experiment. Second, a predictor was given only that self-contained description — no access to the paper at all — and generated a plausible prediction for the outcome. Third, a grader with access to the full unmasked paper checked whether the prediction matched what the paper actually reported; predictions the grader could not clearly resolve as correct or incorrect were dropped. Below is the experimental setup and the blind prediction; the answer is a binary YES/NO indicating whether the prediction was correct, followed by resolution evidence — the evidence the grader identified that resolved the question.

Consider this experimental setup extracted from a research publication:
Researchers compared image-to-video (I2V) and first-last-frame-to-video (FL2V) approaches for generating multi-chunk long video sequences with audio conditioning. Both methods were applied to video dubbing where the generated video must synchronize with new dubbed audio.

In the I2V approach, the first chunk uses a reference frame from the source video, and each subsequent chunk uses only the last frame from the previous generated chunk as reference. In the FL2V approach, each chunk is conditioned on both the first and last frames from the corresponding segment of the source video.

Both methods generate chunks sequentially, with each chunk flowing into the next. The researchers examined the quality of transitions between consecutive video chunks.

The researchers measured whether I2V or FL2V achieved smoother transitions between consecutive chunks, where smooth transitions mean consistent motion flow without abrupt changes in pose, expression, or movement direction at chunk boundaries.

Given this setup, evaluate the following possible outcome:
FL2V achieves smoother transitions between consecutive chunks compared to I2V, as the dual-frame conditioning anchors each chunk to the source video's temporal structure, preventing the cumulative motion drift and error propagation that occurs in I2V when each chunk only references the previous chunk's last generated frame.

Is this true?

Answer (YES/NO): NO